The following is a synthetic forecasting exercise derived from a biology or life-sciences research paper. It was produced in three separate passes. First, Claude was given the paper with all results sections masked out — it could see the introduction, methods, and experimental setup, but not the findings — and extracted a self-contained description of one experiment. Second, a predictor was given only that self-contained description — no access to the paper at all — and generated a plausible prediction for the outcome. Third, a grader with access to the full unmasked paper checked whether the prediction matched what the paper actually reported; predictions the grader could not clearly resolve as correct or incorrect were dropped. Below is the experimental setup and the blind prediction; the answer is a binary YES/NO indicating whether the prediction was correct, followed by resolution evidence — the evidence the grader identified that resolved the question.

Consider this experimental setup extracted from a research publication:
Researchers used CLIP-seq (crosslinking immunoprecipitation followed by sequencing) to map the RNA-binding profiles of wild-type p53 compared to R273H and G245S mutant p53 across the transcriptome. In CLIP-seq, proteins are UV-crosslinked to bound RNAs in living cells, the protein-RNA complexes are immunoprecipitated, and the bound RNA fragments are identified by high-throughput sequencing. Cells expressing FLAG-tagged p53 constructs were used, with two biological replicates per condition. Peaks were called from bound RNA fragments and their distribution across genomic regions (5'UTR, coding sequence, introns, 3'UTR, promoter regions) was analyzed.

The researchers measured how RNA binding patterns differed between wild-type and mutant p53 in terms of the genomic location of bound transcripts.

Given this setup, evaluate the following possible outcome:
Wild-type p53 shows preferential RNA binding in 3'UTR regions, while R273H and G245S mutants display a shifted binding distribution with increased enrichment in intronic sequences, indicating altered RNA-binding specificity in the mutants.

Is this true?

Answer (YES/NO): NO